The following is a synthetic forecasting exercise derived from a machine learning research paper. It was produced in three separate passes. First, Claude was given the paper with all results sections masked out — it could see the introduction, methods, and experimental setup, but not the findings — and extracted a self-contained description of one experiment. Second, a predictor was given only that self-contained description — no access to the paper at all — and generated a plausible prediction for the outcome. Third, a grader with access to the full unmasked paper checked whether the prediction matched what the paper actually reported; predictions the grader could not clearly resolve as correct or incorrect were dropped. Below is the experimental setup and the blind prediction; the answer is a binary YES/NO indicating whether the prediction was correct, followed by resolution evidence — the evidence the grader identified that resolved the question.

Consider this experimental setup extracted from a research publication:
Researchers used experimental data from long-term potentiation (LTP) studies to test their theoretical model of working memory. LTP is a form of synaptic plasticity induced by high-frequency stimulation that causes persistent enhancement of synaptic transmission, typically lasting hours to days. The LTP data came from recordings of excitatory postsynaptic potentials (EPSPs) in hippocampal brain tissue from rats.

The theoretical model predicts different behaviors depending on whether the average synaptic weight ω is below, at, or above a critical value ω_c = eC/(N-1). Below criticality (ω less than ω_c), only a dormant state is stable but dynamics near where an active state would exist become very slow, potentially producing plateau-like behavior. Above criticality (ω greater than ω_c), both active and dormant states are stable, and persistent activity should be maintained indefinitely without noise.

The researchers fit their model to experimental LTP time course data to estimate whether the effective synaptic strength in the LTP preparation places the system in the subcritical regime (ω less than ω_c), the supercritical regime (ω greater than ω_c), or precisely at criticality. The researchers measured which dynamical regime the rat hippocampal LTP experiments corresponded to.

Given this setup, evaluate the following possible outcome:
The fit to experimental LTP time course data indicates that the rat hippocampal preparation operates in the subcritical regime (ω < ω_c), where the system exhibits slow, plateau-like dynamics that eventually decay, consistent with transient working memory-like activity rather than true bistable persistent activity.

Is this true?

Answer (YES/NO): NO